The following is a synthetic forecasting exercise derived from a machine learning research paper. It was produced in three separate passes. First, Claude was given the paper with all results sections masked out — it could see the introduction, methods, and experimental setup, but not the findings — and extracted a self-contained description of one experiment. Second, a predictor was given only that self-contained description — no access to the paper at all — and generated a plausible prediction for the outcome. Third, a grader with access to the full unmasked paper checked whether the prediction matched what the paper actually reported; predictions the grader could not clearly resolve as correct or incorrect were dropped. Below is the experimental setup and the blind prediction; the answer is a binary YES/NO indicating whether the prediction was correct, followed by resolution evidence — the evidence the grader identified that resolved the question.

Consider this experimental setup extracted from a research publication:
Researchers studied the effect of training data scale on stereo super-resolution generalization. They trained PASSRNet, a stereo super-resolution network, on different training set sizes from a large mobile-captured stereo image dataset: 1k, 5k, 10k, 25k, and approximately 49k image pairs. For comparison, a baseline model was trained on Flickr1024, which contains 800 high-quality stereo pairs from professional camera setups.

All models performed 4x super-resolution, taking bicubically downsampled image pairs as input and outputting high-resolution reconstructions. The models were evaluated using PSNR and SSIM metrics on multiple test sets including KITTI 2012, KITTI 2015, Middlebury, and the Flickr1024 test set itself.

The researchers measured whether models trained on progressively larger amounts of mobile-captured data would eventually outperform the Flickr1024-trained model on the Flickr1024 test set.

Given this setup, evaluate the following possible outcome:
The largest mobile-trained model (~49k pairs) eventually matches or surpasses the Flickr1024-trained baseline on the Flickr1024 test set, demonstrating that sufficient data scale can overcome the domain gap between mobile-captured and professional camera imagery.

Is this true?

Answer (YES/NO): NO